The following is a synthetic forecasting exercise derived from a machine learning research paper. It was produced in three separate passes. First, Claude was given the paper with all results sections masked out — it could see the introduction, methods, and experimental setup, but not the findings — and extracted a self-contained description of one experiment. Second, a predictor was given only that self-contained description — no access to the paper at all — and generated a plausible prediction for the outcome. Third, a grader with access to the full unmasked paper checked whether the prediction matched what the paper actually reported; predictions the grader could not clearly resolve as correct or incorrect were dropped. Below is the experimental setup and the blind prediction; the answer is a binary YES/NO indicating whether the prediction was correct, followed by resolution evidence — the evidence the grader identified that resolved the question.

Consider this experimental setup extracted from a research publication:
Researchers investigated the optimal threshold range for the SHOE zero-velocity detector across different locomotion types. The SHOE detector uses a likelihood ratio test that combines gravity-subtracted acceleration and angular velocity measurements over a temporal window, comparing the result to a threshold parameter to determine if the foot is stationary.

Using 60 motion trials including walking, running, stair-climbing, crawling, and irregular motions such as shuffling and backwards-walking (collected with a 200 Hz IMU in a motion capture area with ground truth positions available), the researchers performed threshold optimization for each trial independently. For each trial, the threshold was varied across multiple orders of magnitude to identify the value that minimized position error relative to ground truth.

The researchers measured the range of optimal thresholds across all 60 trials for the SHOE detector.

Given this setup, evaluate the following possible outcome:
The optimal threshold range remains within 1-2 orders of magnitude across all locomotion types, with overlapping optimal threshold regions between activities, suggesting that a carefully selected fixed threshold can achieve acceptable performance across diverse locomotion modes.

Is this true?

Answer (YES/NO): NO